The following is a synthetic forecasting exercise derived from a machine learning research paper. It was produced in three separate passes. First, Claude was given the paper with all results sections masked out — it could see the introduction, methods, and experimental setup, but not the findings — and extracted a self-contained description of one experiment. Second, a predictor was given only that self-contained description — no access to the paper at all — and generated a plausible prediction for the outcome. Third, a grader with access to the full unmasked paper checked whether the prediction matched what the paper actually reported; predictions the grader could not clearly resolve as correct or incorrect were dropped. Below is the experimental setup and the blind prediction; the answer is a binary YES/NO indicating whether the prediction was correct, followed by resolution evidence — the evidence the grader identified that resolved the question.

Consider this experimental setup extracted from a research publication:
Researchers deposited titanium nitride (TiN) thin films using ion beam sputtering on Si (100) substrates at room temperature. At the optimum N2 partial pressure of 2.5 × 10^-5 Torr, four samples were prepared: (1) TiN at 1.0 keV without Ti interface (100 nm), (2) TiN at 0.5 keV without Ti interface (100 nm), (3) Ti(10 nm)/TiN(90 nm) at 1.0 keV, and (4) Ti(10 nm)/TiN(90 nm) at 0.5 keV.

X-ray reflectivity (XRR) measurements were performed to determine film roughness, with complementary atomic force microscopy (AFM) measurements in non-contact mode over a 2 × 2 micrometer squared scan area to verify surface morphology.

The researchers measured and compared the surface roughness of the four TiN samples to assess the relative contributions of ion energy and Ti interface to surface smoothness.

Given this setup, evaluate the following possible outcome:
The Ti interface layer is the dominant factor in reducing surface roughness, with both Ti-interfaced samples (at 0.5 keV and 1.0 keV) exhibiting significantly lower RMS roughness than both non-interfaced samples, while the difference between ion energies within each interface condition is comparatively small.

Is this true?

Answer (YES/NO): NO